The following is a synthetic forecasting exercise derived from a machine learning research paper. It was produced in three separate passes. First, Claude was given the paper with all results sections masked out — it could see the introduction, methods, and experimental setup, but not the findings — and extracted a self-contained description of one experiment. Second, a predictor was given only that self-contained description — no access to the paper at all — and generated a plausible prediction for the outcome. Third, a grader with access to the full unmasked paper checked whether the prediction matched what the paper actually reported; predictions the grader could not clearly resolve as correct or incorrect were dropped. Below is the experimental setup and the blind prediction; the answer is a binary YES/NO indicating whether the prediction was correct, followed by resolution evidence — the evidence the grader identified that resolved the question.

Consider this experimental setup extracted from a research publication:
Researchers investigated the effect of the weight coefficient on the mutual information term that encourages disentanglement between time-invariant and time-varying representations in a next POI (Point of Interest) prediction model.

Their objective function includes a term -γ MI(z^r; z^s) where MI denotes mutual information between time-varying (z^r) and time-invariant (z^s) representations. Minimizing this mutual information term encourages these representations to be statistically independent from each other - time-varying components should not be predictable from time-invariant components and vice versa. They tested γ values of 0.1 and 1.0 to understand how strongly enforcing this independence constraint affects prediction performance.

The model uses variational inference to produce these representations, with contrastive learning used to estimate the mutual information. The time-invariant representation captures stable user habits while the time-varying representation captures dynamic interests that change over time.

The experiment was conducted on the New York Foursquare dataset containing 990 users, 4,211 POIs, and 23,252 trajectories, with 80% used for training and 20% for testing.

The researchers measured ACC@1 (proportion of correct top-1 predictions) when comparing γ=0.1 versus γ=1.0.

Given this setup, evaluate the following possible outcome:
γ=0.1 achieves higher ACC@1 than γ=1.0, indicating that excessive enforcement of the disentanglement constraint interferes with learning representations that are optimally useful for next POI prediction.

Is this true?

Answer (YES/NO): YES